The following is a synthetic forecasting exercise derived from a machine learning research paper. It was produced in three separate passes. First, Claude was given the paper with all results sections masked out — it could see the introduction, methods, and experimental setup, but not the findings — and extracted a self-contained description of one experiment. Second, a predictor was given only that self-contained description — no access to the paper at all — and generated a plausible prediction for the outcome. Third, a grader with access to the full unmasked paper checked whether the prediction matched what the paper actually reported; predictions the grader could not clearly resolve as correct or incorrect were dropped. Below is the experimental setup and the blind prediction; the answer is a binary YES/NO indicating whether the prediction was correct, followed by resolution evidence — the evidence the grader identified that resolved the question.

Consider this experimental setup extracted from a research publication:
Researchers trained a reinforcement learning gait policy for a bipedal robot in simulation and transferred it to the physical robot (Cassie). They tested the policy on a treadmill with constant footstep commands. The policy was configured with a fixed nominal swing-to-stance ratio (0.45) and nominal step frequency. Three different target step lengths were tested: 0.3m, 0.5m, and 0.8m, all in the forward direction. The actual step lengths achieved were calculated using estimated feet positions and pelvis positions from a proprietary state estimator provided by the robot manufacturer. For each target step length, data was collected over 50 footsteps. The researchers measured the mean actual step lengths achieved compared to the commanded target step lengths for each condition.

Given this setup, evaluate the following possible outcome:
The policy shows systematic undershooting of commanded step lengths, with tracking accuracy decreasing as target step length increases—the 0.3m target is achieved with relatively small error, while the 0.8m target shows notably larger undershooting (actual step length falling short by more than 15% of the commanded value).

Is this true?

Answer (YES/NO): NO